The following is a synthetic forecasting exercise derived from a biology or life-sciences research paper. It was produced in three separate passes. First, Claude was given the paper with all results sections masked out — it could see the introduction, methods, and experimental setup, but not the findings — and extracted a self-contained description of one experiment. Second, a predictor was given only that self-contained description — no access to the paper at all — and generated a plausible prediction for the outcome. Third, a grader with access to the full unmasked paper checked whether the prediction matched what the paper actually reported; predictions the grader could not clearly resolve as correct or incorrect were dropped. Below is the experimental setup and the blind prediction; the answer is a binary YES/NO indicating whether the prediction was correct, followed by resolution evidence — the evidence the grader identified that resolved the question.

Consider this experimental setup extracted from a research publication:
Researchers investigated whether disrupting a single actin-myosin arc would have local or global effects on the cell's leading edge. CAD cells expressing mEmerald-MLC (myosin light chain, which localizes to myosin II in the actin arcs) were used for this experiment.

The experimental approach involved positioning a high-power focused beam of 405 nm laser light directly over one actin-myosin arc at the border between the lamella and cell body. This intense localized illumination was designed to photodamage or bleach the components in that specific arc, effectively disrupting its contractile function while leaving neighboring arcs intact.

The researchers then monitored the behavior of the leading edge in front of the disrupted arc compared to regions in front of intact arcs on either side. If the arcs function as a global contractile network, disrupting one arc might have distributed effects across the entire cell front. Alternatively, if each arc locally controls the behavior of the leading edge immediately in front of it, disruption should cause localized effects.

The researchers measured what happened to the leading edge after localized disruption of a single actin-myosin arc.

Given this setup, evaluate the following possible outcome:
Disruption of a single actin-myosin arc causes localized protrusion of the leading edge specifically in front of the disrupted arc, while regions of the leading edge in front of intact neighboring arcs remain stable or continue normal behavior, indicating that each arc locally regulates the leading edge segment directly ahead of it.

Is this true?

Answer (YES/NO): NO